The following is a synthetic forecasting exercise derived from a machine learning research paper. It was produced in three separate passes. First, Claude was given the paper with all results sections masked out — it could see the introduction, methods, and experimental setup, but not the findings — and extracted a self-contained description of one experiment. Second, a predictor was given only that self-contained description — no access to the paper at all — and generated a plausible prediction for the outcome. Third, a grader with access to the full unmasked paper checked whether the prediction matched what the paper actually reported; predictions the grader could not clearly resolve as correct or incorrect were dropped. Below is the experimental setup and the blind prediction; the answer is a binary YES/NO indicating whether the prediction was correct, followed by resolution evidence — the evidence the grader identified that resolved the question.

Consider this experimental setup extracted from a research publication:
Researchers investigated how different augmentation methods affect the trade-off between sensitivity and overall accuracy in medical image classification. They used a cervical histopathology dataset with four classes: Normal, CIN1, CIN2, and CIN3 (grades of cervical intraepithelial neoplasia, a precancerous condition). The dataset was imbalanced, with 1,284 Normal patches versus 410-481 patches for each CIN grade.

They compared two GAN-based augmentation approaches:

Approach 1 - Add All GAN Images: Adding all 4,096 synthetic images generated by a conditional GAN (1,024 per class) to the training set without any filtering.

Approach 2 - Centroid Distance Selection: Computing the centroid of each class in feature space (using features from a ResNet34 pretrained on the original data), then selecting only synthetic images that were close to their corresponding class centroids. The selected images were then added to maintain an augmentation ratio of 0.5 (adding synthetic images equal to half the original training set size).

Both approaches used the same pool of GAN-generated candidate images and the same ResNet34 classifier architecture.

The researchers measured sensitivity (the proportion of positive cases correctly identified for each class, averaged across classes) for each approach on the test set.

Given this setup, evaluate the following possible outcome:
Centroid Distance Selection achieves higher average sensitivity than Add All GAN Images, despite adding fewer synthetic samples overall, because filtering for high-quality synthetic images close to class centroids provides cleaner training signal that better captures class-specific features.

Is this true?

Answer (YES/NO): NO